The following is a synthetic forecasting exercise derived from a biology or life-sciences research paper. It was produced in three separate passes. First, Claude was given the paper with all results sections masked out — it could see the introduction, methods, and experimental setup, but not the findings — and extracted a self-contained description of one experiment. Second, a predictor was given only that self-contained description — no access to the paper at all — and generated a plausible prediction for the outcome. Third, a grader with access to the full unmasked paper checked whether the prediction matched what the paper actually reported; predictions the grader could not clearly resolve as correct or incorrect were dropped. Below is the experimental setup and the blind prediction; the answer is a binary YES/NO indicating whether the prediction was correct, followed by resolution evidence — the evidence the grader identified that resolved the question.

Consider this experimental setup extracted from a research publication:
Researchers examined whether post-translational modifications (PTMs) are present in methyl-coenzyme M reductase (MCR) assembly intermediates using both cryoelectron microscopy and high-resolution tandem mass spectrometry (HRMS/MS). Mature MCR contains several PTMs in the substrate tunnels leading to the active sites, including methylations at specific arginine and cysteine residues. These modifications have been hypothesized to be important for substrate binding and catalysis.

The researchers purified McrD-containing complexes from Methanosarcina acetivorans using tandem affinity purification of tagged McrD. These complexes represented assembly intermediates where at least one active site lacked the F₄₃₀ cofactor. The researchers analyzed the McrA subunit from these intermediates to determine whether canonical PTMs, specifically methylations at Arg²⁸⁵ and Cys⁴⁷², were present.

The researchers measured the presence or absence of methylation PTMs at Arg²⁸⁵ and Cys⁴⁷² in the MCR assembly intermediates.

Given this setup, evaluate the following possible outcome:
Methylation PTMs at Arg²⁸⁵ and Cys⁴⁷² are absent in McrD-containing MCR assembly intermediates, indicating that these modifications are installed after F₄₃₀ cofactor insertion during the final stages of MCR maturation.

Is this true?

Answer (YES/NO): NO